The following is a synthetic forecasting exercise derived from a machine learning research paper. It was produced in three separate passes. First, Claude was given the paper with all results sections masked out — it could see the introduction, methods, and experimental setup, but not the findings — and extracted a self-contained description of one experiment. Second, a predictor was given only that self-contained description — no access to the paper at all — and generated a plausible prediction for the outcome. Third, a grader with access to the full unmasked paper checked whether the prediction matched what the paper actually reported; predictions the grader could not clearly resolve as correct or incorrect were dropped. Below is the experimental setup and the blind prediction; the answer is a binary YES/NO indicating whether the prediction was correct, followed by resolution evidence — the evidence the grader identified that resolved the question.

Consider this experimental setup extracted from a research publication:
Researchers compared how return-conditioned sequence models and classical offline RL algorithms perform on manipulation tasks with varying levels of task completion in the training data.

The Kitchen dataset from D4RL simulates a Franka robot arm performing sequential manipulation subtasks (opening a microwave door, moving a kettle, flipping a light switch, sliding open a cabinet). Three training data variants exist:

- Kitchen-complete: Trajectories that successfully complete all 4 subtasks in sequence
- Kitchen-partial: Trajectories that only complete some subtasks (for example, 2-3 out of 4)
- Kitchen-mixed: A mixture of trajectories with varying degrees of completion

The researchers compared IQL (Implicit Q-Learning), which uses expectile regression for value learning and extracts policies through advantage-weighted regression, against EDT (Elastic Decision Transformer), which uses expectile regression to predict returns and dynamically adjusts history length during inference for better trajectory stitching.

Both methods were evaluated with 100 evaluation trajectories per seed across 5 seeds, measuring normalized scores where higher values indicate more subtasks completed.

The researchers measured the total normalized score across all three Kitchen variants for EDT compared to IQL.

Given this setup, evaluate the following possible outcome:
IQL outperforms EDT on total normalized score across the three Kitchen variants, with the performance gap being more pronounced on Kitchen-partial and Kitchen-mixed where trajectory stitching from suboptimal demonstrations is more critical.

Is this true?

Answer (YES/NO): YES